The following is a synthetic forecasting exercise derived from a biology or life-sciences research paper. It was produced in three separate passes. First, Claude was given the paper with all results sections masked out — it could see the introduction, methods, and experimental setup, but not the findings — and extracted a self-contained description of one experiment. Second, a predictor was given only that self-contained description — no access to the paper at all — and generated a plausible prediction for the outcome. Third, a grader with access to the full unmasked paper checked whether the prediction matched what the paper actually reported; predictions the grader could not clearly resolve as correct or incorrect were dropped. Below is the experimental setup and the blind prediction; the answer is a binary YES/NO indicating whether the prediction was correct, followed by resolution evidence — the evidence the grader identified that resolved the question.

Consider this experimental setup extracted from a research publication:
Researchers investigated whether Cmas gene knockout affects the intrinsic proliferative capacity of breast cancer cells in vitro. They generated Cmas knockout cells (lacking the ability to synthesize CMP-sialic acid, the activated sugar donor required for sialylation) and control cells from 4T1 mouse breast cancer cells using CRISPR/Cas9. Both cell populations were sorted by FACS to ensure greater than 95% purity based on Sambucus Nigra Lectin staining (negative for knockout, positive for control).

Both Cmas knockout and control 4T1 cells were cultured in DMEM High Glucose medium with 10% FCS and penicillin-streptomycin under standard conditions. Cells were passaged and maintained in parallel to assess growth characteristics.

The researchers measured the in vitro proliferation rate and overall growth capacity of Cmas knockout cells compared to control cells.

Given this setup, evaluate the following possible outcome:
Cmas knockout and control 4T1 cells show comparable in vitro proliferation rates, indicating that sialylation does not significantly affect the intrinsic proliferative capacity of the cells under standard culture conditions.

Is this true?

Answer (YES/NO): YES